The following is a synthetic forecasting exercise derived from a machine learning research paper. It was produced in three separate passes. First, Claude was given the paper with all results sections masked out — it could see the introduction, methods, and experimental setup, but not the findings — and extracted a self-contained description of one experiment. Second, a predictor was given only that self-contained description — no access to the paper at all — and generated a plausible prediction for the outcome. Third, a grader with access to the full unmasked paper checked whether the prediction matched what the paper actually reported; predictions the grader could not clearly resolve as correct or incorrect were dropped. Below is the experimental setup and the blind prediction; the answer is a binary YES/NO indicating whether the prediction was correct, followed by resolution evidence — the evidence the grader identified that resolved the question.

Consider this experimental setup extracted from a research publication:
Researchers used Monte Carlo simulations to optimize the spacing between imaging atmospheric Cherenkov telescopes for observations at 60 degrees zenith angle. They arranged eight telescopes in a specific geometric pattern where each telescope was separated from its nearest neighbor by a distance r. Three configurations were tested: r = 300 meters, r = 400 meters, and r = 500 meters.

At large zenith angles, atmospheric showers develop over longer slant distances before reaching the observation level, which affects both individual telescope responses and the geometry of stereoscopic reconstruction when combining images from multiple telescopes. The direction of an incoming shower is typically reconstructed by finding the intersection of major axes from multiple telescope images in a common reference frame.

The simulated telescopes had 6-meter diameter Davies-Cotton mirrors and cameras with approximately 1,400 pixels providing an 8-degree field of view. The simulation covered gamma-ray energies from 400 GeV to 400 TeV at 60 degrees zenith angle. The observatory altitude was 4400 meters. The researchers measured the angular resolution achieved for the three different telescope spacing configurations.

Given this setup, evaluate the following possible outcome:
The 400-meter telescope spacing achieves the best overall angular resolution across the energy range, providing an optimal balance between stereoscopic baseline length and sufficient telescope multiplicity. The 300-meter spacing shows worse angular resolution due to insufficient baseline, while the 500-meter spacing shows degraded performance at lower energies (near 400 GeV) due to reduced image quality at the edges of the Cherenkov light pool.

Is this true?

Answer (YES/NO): NO